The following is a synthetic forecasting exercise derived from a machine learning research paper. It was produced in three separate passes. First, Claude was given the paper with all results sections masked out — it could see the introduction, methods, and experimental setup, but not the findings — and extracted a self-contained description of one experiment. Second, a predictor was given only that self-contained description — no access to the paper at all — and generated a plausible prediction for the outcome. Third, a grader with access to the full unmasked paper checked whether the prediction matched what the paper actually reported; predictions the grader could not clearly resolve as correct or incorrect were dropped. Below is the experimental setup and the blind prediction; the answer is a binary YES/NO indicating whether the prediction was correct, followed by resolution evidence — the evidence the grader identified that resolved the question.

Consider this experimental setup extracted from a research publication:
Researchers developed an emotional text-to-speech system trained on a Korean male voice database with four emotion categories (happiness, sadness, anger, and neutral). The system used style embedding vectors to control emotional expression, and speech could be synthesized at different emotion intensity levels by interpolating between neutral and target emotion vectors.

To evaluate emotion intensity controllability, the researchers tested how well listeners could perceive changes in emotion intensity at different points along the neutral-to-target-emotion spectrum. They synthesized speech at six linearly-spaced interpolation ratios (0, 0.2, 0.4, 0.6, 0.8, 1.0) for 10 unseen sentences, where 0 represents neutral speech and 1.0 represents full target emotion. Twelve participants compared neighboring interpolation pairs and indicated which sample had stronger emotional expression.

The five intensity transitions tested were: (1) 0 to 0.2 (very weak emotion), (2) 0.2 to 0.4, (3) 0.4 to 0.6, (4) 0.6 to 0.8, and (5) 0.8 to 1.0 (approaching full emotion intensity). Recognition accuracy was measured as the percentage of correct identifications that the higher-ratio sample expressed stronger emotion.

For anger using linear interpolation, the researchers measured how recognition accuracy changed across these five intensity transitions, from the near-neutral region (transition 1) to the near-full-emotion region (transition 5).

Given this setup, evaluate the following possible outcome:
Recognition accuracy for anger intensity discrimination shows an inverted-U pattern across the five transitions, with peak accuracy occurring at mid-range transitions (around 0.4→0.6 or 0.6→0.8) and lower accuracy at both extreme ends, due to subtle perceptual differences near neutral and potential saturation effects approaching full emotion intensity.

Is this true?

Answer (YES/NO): NO